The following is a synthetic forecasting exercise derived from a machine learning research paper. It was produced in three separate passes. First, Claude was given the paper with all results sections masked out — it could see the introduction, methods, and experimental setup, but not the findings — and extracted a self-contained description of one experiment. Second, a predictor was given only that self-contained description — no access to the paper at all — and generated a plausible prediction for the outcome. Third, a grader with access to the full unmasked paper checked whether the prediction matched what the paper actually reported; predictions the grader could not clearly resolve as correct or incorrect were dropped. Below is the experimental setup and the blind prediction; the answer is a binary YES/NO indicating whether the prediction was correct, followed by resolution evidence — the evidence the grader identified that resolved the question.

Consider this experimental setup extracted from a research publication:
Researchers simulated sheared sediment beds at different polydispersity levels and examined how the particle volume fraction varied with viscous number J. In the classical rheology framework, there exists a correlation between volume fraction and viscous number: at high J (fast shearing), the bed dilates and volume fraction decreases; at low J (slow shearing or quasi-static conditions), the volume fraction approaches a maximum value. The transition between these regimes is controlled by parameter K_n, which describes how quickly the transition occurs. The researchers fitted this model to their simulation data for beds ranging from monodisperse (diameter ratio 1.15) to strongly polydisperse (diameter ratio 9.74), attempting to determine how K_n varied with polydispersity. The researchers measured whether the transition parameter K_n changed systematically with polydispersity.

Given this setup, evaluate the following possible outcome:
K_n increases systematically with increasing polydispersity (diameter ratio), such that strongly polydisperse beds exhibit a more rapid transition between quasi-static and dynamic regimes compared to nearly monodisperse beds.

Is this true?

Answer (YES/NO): NO